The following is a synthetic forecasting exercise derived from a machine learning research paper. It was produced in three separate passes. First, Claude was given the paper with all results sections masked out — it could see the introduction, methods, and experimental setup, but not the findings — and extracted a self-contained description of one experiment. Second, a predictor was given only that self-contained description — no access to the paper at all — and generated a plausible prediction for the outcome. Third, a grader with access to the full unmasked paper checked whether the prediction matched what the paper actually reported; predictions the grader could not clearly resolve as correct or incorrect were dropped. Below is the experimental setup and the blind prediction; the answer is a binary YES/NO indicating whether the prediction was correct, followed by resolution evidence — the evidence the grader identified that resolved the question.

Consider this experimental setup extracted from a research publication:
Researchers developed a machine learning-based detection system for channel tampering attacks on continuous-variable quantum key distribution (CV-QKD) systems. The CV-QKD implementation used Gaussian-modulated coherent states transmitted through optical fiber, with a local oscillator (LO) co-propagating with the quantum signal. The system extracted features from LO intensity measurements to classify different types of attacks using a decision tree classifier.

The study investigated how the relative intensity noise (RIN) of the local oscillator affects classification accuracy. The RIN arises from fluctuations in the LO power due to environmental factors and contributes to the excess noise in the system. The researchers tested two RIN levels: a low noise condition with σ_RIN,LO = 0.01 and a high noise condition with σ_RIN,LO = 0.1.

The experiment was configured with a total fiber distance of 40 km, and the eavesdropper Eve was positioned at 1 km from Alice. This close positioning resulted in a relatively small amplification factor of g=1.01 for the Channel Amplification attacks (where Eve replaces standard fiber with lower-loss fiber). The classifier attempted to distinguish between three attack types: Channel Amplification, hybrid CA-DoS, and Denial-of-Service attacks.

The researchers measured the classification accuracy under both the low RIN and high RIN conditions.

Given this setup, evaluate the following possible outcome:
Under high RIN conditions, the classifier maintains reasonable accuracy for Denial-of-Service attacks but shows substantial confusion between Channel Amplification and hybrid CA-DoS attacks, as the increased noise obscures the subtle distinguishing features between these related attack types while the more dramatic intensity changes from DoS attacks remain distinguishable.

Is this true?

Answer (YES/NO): YES